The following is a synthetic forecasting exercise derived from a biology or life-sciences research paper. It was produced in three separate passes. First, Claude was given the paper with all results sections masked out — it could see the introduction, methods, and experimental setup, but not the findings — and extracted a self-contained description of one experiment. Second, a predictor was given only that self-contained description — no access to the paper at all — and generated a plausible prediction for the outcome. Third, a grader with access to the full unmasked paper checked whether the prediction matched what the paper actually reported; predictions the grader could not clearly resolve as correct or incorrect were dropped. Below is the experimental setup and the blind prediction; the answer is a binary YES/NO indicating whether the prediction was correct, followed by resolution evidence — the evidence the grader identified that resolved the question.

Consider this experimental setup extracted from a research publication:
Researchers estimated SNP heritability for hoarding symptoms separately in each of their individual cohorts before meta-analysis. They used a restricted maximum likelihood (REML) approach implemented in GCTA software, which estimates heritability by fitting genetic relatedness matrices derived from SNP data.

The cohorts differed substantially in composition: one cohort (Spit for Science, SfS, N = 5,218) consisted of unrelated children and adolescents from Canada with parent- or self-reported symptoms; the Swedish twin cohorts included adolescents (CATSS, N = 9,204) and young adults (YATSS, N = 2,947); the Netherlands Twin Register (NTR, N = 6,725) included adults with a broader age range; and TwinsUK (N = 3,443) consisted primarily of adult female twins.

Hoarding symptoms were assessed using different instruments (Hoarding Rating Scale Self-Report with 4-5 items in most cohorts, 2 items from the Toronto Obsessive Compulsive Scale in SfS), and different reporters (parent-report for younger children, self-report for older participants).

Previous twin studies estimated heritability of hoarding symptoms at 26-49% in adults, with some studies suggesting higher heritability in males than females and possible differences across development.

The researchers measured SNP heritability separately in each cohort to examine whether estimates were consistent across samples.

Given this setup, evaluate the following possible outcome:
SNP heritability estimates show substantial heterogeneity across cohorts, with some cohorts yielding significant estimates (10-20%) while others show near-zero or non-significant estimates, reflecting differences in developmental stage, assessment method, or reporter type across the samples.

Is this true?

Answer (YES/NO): NO